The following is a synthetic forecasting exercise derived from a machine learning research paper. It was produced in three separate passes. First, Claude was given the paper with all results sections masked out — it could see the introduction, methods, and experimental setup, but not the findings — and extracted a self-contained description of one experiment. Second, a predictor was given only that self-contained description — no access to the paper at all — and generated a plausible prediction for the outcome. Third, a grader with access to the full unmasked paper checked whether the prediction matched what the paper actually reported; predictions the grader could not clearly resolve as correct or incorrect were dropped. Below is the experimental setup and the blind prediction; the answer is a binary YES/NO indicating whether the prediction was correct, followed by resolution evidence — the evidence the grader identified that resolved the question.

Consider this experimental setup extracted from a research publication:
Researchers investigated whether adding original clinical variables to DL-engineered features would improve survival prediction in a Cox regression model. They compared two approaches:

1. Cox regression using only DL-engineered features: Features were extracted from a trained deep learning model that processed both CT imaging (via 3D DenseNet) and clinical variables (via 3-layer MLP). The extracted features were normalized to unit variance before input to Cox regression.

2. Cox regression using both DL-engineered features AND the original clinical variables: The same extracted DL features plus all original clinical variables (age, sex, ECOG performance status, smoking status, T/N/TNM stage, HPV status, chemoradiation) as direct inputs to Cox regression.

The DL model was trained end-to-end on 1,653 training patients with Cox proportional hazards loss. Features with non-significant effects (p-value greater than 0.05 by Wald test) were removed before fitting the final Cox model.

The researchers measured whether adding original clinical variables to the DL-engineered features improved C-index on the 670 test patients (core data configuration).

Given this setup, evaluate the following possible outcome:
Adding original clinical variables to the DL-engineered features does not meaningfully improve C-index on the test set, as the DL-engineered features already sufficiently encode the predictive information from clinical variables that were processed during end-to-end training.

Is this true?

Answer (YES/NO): YES